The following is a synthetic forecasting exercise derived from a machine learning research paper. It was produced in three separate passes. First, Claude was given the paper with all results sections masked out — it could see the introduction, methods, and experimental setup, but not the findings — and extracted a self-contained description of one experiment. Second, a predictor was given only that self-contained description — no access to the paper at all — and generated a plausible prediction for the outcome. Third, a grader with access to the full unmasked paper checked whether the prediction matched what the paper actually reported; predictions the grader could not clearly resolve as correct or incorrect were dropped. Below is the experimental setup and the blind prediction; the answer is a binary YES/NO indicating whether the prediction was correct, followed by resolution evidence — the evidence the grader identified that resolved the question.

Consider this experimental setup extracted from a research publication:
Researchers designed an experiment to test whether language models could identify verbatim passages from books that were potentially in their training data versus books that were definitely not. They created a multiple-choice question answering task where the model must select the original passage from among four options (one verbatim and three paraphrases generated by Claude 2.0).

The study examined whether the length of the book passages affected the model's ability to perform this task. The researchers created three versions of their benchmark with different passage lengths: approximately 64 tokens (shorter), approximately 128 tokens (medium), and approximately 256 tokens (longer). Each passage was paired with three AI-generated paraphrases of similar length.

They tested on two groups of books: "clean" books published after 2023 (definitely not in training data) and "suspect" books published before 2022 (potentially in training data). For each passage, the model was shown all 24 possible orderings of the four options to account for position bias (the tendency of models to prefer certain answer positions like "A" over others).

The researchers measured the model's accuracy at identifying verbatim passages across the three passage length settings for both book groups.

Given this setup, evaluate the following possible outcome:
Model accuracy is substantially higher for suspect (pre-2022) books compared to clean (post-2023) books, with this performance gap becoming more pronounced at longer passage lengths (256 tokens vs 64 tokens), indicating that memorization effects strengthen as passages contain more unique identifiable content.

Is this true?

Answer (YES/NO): NO